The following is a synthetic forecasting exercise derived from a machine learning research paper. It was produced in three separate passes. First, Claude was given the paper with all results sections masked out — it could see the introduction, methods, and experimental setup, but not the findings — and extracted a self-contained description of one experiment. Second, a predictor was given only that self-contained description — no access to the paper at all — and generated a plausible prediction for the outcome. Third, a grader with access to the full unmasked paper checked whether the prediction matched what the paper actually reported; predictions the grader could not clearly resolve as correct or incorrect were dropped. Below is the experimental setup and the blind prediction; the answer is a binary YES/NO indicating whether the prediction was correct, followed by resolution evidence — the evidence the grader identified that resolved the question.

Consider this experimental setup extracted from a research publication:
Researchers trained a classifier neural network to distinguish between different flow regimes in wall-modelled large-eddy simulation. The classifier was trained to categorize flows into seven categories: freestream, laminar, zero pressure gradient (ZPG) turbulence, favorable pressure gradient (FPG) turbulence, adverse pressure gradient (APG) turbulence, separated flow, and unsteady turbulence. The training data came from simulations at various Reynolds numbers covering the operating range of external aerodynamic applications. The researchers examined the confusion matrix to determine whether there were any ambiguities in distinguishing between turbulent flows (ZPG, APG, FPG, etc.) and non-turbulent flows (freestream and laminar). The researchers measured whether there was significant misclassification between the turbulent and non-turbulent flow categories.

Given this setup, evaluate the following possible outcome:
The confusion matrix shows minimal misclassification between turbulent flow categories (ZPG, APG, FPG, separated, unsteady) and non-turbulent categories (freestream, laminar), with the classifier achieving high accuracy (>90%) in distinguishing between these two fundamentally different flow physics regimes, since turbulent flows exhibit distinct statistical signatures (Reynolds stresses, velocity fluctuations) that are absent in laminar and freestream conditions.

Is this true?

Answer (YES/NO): YES